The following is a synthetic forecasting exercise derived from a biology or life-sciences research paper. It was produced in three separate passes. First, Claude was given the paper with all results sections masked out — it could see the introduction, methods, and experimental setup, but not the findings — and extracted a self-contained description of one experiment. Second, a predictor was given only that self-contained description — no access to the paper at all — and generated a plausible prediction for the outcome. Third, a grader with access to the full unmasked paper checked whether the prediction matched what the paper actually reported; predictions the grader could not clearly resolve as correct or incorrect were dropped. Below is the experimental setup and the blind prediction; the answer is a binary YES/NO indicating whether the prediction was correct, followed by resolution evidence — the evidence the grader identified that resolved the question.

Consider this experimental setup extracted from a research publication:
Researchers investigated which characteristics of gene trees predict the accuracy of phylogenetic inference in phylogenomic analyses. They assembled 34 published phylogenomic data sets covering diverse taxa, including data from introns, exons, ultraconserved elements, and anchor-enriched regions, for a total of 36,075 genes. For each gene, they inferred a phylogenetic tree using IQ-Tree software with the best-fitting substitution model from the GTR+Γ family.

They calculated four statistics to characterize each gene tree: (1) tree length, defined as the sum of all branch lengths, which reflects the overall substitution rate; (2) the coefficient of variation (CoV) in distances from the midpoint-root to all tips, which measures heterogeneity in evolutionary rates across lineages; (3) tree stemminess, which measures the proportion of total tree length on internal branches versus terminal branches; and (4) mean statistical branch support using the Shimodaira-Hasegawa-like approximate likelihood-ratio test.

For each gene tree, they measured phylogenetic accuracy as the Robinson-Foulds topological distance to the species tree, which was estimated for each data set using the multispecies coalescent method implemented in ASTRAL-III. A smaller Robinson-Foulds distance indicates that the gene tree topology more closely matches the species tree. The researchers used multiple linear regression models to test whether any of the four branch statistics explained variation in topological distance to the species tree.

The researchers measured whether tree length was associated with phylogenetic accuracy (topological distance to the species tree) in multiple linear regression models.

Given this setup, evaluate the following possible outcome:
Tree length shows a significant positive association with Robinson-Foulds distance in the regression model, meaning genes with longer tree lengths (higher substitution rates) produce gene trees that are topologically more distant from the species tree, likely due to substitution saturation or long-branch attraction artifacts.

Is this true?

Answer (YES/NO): NO